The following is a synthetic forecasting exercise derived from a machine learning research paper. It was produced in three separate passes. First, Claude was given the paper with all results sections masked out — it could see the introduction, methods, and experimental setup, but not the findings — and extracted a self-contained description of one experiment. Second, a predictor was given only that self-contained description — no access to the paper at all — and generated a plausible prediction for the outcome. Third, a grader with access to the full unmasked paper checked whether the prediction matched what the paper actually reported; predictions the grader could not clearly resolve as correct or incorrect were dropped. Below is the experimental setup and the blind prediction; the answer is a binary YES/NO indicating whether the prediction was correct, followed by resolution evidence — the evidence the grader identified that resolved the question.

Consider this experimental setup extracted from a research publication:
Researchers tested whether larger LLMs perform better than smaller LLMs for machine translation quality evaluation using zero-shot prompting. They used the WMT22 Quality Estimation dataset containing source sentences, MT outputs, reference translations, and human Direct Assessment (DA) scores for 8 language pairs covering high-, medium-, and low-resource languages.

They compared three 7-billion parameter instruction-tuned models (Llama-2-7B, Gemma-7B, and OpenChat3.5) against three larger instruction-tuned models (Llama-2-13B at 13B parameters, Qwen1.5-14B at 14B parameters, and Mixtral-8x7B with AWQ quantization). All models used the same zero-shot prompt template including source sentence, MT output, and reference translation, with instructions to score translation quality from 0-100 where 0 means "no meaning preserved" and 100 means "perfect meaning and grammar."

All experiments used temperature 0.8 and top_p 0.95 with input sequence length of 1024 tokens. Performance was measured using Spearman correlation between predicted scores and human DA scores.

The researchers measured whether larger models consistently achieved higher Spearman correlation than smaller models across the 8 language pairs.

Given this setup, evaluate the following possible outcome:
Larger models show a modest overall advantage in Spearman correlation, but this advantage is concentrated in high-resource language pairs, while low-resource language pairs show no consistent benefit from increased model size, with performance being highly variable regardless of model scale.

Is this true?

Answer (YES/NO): NO